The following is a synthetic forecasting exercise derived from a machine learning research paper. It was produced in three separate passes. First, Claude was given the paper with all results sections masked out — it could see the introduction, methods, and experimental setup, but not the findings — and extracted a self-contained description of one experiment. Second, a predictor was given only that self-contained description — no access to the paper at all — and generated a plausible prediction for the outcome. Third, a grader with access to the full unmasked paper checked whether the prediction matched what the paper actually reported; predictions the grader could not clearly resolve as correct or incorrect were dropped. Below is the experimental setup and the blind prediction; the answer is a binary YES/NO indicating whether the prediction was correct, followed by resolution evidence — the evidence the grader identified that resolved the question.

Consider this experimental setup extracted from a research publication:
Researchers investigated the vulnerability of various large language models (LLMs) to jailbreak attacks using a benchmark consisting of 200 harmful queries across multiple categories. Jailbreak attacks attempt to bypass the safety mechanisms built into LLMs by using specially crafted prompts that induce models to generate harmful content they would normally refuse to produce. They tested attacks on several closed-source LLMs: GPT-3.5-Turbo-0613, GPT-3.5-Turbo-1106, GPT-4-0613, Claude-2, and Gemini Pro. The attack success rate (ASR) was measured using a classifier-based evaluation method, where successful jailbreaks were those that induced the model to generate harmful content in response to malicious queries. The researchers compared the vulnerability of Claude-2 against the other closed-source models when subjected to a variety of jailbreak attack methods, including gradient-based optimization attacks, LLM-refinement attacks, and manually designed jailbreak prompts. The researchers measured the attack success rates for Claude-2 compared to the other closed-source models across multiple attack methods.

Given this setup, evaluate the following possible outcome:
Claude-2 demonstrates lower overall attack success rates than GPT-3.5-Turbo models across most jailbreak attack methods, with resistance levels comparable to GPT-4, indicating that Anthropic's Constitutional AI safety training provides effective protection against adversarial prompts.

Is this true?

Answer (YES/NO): NO